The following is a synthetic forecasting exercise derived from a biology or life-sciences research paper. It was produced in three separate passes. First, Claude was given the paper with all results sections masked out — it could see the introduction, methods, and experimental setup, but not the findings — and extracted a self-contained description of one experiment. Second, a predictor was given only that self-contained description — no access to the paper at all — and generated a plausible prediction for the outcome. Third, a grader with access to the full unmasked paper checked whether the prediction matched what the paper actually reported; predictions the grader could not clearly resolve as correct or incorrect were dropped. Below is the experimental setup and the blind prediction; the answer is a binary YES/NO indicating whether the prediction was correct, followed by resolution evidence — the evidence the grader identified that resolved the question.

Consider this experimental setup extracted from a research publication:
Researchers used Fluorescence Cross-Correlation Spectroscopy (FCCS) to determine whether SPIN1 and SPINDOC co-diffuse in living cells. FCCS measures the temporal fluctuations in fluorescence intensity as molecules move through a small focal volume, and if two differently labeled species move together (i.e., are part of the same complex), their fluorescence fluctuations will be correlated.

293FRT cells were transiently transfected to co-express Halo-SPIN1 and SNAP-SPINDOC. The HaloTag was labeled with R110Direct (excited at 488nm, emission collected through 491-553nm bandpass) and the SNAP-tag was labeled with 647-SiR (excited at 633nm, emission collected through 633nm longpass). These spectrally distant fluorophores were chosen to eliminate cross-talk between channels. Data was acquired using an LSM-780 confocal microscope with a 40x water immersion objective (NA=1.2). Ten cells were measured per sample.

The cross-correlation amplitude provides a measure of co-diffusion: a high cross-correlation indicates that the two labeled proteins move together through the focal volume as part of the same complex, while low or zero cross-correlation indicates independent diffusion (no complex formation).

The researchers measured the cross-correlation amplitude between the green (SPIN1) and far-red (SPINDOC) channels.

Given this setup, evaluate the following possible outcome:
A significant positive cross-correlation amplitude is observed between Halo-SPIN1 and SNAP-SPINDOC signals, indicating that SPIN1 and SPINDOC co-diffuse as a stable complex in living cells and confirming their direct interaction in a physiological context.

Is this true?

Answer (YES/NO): YES